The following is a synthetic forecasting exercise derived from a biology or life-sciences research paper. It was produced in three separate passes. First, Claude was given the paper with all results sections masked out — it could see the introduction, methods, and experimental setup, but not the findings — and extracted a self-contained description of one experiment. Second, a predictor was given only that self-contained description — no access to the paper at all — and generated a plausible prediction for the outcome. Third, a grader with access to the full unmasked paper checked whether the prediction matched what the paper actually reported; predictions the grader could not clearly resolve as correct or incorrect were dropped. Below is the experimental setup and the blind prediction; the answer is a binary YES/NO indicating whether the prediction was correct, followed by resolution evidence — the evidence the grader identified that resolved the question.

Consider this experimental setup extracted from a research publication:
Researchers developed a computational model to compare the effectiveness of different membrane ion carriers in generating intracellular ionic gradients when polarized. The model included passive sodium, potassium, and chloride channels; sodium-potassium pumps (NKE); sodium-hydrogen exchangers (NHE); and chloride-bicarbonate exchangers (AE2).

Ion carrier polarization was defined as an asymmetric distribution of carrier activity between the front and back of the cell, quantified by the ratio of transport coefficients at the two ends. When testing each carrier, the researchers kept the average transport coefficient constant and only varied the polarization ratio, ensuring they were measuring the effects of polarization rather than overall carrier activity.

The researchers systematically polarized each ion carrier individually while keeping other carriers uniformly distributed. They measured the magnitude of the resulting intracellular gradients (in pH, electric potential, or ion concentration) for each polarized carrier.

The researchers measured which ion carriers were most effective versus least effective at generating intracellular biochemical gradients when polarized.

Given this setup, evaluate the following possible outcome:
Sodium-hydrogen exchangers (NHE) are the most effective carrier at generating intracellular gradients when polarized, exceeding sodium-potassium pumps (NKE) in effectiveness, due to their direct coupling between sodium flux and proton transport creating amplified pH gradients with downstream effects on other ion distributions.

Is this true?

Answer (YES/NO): NO